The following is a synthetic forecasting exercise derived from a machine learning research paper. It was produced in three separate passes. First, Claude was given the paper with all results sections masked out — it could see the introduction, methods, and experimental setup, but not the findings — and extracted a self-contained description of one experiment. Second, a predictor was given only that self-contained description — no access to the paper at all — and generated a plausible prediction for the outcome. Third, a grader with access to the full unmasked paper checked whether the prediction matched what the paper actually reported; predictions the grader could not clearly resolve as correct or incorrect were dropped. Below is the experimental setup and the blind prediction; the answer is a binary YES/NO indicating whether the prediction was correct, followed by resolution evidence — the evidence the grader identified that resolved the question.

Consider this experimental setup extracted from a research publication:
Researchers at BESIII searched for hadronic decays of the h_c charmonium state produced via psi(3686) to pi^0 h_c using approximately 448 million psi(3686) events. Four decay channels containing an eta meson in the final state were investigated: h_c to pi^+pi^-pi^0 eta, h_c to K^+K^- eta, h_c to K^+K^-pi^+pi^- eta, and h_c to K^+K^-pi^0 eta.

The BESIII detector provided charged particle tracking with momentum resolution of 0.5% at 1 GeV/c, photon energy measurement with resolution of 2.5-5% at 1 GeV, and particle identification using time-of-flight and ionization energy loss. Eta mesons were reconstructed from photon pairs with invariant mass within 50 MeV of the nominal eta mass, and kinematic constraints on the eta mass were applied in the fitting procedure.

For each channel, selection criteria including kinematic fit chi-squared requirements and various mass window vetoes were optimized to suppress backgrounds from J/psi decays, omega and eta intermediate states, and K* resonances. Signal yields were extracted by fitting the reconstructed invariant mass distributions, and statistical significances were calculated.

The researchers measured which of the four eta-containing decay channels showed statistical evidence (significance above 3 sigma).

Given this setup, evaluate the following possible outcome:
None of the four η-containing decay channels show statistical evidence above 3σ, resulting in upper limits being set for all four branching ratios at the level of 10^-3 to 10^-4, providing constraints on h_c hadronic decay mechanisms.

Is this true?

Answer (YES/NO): NO